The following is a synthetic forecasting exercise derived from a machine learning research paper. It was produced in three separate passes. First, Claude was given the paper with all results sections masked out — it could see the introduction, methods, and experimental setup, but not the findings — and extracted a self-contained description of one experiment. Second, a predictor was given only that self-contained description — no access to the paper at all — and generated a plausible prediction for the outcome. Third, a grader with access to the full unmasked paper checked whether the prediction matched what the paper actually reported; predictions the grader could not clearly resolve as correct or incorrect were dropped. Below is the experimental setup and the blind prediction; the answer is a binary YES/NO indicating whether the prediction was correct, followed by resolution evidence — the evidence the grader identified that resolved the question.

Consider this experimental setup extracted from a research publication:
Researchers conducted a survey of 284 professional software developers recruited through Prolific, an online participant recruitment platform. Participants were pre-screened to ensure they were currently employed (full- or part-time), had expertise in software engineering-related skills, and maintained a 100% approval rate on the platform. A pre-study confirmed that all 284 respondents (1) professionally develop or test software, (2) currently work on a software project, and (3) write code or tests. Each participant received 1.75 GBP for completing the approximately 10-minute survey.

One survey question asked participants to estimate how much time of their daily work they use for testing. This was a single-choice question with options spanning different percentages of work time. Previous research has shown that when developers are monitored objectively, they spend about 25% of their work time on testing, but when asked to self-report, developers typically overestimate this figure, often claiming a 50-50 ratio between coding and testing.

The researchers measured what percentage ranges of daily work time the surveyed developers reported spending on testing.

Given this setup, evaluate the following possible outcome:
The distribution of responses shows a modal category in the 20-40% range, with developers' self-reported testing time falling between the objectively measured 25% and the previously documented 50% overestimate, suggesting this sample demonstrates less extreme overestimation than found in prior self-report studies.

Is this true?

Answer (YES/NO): NO